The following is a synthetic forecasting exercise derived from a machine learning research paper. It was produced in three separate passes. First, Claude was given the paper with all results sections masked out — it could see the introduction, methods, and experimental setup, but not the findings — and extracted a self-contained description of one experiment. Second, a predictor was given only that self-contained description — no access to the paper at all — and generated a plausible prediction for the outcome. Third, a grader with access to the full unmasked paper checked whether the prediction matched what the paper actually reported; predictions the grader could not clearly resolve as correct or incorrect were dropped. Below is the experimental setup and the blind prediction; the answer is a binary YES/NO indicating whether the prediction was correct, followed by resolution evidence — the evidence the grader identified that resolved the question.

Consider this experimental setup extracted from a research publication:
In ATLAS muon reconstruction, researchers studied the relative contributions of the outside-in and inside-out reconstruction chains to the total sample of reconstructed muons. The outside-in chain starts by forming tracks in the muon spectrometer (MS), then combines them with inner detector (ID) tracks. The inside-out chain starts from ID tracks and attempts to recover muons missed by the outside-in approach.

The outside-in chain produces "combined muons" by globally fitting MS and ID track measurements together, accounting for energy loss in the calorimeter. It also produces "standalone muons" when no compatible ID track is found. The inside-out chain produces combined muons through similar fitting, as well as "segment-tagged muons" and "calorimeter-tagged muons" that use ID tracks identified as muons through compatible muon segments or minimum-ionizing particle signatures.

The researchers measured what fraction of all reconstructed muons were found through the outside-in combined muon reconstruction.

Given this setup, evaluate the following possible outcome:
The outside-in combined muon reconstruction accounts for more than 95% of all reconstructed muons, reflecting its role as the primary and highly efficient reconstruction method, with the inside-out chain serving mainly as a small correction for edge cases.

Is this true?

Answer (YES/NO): YES